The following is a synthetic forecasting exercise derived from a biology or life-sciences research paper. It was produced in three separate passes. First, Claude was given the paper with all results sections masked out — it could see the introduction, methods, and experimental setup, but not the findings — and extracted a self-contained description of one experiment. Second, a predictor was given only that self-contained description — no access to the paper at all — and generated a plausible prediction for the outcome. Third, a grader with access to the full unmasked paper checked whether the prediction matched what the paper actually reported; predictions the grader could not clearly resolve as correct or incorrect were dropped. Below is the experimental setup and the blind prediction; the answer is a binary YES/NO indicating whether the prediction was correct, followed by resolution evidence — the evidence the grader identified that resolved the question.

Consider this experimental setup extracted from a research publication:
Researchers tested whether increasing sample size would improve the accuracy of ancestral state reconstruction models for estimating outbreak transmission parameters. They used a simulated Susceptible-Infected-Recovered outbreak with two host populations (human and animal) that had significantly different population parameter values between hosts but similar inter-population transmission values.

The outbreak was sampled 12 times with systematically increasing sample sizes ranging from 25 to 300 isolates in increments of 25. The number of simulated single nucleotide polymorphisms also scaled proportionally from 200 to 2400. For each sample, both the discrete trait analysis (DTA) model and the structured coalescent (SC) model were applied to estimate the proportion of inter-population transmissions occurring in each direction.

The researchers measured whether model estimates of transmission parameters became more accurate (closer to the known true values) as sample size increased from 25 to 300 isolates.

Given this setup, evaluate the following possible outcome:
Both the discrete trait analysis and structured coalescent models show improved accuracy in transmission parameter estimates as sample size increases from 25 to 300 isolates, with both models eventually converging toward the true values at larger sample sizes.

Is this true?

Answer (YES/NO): NO